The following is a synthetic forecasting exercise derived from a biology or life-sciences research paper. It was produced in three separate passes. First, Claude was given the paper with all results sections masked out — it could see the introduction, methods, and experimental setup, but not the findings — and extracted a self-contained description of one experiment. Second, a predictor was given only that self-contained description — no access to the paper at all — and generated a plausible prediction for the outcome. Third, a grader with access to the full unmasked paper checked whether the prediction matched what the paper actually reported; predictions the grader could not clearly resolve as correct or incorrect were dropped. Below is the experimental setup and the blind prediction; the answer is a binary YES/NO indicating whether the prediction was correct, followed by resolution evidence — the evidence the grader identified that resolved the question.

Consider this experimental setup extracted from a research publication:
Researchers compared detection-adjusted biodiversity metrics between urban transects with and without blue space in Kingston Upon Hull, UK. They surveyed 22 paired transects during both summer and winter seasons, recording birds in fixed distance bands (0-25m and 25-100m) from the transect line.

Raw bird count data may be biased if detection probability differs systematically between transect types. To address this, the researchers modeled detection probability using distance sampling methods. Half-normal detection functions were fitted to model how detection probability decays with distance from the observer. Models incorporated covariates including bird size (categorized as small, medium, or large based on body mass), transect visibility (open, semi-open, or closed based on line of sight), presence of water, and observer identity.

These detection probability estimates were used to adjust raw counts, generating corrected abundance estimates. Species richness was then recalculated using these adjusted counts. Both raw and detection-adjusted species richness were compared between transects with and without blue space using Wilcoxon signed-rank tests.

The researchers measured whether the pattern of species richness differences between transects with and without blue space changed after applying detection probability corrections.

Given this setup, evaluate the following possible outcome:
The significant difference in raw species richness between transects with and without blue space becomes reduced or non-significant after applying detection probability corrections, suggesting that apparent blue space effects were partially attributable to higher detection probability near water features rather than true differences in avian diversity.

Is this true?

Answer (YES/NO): NO